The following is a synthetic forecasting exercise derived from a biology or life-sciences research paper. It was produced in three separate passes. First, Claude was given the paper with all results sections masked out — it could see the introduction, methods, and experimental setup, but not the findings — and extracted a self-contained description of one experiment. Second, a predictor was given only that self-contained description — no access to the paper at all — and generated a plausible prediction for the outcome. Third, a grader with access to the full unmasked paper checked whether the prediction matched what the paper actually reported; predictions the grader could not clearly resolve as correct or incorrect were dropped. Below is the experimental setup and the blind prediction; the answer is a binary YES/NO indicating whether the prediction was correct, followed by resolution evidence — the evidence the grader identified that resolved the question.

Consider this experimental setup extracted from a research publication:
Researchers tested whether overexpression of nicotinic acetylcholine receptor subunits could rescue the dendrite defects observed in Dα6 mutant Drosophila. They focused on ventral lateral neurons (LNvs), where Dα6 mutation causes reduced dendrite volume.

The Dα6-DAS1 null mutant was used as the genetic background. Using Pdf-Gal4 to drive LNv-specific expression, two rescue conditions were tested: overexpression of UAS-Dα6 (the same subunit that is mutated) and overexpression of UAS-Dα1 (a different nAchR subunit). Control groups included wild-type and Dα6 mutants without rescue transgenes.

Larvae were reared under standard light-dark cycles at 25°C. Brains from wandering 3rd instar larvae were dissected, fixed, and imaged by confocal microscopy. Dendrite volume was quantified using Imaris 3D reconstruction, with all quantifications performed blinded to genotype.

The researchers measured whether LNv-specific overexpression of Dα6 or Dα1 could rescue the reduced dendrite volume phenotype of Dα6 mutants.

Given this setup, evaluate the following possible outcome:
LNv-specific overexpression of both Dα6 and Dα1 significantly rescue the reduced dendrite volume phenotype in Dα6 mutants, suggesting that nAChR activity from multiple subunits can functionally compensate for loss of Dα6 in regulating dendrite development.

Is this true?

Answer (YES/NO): NO